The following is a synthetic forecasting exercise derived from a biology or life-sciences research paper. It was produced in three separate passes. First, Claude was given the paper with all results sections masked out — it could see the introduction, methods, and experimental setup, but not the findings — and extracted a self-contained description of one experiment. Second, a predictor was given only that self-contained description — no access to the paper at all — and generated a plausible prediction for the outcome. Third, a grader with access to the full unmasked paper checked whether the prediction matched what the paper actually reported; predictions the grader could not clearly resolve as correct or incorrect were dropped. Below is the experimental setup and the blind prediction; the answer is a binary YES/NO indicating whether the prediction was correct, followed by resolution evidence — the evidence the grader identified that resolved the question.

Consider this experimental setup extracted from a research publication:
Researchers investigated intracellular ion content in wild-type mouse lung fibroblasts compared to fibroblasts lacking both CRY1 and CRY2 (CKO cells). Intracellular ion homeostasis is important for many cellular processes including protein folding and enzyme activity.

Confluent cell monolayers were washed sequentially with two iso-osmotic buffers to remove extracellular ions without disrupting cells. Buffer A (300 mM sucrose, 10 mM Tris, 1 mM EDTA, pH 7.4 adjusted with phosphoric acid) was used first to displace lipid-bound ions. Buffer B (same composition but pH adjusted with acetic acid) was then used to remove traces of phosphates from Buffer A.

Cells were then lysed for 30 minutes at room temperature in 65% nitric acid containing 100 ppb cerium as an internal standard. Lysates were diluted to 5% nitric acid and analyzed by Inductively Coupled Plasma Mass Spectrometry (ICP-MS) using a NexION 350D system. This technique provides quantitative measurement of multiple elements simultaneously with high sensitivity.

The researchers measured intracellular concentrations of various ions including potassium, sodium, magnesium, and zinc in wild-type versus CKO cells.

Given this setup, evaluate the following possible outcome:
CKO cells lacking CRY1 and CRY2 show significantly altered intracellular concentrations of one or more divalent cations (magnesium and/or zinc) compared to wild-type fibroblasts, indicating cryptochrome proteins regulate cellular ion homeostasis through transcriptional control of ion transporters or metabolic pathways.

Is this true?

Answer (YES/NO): NO